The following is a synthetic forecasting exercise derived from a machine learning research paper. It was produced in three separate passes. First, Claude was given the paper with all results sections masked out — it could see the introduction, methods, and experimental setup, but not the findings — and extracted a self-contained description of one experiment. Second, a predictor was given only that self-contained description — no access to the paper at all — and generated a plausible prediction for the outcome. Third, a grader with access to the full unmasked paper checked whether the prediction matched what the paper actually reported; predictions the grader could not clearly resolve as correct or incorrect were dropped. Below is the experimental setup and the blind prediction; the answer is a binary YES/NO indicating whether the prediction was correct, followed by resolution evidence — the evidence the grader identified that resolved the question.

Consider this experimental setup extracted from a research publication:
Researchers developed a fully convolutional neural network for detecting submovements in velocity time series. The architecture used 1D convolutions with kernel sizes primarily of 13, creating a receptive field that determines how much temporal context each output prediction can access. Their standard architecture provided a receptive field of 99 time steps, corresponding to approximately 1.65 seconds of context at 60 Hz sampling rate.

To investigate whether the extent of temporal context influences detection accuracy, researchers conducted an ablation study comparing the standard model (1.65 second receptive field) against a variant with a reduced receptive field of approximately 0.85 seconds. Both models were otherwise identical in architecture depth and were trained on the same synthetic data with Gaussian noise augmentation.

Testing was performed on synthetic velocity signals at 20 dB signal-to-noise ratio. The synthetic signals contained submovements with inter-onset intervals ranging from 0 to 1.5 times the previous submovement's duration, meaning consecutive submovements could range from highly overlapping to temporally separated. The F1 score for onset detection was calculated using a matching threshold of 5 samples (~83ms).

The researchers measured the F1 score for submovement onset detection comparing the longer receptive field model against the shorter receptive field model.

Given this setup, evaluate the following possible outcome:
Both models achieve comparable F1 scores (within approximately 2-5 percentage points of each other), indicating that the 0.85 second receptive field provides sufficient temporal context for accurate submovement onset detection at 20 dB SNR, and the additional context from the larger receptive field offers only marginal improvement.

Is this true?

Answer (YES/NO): NO